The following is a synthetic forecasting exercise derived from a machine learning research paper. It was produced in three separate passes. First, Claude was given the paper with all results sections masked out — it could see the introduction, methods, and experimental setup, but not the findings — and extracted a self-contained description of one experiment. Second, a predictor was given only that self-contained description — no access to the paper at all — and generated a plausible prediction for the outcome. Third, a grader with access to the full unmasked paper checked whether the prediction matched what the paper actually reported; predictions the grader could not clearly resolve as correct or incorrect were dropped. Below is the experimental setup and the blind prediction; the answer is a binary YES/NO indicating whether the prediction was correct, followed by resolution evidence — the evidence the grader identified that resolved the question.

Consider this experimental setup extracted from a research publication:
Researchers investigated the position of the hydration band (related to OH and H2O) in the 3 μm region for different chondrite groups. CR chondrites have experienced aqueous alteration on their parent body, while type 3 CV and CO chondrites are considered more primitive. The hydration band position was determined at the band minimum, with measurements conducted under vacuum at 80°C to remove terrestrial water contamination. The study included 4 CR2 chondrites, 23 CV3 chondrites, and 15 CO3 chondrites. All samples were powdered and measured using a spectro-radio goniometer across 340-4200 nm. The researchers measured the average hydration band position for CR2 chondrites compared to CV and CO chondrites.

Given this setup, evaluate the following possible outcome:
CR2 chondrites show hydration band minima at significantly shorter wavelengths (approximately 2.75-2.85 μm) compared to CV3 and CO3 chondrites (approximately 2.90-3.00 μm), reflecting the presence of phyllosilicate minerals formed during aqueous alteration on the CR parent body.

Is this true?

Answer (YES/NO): NO